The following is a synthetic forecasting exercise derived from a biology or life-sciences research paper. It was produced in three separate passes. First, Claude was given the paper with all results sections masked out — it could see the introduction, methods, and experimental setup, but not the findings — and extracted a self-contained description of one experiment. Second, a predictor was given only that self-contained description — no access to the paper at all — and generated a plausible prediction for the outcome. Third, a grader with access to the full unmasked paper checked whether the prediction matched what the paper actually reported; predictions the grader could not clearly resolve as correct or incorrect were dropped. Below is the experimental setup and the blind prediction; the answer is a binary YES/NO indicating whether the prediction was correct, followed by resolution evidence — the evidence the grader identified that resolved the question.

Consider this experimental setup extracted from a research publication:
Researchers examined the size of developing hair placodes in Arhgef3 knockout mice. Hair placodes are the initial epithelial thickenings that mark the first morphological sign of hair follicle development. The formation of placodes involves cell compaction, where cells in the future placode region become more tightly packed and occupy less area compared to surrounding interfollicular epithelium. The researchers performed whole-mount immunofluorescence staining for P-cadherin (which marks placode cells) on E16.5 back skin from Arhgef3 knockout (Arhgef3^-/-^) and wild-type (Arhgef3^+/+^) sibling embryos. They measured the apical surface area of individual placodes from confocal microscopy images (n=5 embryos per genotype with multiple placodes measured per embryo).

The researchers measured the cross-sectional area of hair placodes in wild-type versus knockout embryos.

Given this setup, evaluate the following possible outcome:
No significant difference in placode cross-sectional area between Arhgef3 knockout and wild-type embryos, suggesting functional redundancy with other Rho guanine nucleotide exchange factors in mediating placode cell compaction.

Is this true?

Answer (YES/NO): NO